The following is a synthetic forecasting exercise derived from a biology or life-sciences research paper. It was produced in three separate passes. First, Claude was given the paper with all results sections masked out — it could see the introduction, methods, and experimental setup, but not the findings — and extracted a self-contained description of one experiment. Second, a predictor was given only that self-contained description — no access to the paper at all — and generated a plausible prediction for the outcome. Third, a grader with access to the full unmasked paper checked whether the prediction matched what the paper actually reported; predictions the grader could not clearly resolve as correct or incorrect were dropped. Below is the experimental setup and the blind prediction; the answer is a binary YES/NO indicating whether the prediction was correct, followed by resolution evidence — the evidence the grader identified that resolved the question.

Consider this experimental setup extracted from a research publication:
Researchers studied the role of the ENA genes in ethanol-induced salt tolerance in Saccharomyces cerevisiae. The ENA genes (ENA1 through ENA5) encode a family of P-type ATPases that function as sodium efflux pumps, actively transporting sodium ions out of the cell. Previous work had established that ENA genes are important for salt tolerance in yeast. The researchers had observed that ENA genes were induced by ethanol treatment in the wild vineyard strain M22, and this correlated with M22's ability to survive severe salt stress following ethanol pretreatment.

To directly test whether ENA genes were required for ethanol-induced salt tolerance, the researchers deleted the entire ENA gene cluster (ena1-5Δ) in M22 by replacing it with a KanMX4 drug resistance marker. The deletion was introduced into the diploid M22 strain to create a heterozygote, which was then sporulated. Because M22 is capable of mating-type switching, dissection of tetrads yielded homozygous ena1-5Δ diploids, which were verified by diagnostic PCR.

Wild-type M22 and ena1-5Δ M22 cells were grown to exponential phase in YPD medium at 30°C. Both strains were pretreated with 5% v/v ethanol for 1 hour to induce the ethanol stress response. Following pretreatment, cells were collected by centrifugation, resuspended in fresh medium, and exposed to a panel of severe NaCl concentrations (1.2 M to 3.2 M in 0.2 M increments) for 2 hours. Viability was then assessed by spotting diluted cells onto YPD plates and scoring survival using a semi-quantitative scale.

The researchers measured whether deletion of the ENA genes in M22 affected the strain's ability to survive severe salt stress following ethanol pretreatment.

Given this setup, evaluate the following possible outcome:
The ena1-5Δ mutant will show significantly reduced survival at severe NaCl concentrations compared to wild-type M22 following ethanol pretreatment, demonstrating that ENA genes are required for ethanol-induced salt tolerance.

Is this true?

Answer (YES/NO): NO